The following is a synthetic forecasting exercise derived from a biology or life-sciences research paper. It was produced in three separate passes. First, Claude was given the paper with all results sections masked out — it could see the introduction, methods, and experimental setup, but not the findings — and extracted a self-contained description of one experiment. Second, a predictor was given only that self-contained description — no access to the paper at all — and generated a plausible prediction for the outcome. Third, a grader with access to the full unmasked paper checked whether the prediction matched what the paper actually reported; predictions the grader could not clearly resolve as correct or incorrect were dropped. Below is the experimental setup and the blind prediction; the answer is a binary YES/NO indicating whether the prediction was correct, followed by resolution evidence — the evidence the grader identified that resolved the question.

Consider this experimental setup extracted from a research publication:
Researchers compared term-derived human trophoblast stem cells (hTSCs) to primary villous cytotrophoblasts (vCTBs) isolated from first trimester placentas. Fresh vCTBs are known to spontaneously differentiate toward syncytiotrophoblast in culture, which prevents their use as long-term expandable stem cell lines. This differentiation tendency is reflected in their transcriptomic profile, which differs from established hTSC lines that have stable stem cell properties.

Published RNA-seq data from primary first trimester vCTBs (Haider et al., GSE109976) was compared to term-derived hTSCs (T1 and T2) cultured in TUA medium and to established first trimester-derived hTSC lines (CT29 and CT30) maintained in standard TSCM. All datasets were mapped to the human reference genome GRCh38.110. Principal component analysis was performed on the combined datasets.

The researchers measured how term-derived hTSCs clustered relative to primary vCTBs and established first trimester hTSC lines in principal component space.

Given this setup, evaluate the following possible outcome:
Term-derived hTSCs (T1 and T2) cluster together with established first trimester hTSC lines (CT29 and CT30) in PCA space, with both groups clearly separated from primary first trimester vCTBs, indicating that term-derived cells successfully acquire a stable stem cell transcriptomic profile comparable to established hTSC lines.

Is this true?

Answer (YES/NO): YES